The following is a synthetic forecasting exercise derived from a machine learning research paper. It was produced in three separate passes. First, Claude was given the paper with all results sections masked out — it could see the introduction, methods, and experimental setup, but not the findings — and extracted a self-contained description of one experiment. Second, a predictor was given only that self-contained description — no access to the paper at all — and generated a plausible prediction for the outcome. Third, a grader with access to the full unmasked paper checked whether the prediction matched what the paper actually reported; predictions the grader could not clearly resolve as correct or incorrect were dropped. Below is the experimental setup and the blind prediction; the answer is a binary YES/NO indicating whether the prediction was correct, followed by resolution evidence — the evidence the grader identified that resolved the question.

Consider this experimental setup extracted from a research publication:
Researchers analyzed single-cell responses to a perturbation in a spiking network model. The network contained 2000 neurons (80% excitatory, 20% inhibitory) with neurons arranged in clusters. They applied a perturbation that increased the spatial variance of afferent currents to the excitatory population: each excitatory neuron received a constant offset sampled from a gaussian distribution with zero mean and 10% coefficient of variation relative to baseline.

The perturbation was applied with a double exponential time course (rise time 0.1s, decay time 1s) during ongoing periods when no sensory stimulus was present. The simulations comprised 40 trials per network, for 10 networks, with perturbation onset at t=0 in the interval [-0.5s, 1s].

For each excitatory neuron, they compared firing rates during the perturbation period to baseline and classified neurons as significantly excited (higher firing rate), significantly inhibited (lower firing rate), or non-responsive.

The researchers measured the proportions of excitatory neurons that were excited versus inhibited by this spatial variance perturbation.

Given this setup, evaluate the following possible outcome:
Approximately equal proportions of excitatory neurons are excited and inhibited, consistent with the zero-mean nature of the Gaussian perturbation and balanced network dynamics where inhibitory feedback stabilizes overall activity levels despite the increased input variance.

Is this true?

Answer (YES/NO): NO